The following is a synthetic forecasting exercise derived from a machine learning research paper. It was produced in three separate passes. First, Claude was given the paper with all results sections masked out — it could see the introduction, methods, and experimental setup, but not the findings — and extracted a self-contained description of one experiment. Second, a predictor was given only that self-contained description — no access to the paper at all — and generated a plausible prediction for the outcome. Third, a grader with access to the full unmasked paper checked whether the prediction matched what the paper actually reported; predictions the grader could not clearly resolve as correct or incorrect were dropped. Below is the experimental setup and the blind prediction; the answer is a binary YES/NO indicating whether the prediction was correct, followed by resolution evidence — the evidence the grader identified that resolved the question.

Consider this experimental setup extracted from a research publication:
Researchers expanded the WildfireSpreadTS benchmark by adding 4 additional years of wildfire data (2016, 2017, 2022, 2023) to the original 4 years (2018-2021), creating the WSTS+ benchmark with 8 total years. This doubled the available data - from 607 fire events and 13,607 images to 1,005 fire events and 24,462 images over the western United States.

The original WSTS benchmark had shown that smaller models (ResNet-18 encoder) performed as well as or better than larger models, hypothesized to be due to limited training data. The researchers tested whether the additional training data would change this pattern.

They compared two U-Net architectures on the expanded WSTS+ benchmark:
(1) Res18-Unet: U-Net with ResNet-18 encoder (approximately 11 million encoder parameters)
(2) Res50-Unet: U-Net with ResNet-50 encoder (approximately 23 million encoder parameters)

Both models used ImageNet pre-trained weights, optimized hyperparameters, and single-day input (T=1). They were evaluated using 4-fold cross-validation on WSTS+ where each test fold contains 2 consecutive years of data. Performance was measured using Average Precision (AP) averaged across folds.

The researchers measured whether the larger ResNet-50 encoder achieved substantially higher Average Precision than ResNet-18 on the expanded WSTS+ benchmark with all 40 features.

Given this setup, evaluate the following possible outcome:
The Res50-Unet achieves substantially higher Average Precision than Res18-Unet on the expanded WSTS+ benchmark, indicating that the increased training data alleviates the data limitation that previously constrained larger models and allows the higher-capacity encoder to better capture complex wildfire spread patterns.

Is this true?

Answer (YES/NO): NO